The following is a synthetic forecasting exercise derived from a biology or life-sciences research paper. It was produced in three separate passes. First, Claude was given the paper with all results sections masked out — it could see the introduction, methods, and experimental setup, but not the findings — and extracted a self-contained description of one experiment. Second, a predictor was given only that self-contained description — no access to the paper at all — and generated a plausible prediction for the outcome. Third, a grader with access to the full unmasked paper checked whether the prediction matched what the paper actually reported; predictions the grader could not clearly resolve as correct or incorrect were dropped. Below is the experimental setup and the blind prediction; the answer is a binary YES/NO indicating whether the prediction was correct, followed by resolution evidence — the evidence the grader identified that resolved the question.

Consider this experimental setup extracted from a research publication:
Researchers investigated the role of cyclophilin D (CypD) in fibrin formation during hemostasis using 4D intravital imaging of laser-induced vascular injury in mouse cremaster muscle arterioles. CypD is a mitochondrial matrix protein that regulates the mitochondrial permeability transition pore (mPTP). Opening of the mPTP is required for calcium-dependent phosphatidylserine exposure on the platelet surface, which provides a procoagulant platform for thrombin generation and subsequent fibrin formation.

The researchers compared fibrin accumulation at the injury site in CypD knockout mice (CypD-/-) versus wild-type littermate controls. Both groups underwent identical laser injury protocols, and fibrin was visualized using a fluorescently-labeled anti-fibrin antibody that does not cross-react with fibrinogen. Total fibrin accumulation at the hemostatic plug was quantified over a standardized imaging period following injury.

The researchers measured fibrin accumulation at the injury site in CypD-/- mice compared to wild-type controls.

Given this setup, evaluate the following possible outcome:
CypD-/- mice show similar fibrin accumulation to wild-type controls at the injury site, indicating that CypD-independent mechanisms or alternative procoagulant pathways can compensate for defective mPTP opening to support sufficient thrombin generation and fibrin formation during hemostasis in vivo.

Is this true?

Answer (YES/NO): NO